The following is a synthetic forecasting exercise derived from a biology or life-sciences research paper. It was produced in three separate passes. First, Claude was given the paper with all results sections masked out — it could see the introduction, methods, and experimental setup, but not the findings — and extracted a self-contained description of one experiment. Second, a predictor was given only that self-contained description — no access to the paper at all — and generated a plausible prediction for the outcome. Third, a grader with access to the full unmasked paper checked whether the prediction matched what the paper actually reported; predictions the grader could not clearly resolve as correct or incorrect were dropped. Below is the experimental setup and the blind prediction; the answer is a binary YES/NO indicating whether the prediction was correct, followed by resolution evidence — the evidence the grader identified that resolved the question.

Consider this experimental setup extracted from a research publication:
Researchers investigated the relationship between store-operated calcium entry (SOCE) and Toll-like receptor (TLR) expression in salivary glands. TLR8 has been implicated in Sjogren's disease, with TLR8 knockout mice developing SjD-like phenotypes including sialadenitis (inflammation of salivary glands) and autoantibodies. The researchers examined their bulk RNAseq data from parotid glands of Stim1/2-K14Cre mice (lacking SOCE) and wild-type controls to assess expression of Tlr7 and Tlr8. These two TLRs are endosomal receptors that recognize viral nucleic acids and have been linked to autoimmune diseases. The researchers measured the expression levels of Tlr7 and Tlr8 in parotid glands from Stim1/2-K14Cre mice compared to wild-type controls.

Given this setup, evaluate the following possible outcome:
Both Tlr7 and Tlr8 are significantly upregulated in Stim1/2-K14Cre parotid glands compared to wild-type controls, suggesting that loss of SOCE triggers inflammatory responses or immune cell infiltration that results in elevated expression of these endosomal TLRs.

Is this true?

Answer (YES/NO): NO